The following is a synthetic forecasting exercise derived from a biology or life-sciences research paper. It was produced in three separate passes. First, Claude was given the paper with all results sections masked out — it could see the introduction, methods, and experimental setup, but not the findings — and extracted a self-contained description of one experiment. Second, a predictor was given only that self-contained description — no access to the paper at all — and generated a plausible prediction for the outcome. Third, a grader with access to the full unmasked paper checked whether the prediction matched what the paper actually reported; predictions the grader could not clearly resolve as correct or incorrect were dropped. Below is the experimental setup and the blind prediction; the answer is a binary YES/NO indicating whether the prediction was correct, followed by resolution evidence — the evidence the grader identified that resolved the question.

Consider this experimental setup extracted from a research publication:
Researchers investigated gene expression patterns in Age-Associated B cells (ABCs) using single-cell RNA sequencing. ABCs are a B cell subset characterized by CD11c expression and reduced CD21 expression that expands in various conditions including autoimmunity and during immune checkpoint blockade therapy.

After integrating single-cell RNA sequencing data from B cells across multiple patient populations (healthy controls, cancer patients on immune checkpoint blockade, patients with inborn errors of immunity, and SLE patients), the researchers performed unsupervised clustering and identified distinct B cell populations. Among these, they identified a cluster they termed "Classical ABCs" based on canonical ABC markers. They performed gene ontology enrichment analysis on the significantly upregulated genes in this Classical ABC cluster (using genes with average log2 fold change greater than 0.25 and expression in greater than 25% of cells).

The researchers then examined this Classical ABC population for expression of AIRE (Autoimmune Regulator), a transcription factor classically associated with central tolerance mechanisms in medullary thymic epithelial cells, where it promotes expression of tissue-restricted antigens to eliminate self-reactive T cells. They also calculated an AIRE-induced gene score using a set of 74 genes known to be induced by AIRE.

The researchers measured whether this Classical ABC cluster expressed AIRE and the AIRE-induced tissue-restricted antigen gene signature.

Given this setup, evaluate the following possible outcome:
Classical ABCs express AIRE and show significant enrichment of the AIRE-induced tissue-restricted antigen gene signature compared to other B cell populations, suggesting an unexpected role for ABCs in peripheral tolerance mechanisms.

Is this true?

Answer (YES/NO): YES